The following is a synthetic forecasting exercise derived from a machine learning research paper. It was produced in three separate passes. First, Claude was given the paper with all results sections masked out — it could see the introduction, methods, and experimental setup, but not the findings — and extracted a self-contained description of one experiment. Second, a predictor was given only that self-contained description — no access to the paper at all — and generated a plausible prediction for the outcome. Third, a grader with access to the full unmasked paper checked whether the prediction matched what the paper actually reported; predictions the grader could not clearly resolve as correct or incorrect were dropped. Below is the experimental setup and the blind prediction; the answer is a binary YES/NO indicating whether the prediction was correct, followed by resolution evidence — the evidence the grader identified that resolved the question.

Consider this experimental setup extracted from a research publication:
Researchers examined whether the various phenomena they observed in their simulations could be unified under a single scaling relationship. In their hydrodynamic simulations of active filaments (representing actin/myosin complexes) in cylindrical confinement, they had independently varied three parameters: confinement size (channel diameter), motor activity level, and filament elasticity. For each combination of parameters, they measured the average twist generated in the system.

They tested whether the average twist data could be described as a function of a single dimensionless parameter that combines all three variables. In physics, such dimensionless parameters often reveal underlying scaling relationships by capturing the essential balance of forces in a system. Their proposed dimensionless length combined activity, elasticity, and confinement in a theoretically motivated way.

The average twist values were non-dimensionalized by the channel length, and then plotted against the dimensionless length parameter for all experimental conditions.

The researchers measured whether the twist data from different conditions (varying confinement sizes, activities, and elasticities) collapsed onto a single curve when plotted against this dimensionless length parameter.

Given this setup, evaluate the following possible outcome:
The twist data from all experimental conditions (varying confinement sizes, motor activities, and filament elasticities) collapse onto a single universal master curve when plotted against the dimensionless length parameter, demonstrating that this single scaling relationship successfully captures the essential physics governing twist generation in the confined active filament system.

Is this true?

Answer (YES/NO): YES